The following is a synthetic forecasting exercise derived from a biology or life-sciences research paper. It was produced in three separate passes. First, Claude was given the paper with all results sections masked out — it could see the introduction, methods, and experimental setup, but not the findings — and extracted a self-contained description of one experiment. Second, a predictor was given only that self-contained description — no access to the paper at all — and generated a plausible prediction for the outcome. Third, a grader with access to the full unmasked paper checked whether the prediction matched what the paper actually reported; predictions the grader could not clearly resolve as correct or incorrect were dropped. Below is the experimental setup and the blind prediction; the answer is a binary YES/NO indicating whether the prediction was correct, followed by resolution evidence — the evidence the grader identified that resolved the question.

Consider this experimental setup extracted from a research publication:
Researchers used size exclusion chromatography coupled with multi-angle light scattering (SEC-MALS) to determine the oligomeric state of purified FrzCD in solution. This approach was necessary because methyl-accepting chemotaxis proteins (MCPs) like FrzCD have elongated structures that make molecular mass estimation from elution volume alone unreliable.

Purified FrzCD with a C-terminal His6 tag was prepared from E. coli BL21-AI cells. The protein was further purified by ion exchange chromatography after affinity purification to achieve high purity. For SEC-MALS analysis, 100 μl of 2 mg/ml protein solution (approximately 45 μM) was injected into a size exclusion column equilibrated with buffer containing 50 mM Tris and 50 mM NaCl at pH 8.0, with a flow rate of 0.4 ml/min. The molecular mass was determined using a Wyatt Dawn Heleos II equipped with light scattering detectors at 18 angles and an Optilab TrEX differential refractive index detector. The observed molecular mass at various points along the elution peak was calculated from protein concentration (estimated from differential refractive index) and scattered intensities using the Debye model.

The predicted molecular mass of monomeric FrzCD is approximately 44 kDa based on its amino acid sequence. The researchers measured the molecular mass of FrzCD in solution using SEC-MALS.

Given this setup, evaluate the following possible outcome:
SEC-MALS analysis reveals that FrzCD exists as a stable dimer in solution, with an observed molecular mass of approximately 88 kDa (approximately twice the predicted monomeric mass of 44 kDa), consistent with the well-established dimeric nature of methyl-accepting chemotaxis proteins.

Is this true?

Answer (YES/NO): YES